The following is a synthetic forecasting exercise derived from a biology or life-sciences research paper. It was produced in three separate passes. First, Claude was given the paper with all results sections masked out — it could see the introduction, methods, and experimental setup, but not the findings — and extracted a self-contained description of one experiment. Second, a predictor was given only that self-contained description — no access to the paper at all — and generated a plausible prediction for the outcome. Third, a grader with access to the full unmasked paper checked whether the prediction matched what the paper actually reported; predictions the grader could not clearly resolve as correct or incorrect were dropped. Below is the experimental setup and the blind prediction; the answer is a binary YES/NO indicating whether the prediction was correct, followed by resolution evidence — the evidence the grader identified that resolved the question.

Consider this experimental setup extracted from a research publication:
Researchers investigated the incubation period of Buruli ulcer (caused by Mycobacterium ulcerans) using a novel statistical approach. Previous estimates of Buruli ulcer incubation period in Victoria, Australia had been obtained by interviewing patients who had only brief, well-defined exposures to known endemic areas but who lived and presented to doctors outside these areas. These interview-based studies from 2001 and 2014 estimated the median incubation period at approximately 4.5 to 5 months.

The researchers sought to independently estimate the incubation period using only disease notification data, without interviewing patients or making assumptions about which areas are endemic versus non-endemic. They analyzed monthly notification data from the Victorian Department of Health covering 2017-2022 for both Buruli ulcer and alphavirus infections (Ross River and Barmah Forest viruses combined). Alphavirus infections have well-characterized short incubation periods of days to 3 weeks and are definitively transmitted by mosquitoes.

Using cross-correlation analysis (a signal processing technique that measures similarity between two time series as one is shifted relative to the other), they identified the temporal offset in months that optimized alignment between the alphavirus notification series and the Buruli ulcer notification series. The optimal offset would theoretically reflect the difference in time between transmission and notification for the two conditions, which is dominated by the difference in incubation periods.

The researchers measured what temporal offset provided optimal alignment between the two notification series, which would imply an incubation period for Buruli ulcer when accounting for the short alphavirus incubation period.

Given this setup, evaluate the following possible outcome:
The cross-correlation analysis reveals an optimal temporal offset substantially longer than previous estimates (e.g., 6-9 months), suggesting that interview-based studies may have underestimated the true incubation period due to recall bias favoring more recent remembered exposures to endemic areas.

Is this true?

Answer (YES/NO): NO